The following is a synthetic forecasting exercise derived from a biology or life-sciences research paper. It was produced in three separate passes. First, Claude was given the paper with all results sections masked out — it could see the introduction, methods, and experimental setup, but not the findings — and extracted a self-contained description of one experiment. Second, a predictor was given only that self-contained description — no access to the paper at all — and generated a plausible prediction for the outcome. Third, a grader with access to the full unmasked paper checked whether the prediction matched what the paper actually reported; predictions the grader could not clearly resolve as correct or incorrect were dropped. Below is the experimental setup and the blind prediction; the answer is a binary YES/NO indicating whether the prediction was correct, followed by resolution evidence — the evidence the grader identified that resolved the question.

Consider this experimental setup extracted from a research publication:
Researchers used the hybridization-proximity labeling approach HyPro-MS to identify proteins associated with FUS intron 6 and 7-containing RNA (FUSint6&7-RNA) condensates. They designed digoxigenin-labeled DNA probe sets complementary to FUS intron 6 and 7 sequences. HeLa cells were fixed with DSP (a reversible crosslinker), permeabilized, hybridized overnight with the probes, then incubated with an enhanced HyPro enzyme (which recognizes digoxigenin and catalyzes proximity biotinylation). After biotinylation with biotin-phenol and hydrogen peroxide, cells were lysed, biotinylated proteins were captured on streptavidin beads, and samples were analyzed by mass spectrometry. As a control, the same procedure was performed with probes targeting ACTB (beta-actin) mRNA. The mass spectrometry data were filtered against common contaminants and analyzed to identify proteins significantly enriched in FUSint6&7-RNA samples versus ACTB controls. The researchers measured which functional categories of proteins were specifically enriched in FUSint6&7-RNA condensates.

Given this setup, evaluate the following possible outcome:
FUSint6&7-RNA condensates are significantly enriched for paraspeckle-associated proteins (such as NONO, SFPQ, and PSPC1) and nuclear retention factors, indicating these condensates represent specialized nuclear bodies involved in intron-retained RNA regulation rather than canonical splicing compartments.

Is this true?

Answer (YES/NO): NO